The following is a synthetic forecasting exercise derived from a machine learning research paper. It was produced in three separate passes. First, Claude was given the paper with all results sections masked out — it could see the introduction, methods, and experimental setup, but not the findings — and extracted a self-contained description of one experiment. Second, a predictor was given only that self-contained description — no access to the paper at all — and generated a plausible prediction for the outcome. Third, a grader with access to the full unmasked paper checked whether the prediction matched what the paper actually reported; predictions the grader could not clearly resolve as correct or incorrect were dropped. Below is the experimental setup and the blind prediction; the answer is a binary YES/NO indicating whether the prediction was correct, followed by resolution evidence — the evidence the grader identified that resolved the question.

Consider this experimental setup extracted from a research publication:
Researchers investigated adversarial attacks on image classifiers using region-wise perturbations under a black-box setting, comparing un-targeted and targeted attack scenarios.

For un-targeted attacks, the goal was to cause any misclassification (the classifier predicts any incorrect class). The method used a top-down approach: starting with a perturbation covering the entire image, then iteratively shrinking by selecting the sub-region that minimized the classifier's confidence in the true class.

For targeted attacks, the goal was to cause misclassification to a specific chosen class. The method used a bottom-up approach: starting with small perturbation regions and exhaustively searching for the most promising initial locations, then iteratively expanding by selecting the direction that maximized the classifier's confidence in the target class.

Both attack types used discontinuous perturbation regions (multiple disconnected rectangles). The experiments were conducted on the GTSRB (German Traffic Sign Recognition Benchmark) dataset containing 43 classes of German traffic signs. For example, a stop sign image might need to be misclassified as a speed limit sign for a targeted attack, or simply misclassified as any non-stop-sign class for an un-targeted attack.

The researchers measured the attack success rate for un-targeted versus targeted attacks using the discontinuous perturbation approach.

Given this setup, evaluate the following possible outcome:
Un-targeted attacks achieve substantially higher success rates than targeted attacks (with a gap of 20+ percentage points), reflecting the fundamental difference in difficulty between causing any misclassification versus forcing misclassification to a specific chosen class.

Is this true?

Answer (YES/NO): NO